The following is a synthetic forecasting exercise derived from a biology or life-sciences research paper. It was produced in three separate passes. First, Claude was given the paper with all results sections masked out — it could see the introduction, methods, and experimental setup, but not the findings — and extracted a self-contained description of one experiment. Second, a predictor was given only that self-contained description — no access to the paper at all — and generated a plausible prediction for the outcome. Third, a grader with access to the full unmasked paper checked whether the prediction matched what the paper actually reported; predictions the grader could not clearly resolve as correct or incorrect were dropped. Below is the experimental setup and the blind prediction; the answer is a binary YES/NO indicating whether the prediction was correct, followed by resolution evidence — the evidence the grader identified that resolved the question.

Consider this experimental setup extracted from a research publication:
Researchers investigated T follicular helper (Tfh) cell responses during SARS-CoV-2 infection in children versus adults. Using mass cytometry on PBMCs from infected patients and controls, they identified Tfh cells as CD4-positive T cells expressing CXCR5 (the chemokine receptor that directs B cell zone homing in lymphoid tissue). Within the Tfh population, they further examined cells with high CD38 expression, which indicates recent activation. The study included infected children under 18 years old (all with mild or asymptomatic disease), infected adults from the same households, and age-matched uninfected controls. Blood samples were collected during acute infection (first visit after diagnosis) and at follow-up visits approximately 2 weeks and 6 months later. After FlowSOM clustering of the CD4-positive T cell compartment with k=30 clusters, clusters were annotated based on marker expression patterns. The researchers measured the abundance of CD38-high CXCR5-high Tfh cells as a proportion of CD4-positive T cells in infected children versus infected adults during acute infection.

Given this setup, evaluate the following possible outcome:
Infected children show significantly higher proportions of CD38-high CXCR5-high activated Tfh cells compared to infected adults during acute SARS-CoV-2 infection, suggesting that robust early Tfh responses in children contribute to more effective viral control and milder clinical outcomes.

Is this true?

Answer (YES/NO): YES